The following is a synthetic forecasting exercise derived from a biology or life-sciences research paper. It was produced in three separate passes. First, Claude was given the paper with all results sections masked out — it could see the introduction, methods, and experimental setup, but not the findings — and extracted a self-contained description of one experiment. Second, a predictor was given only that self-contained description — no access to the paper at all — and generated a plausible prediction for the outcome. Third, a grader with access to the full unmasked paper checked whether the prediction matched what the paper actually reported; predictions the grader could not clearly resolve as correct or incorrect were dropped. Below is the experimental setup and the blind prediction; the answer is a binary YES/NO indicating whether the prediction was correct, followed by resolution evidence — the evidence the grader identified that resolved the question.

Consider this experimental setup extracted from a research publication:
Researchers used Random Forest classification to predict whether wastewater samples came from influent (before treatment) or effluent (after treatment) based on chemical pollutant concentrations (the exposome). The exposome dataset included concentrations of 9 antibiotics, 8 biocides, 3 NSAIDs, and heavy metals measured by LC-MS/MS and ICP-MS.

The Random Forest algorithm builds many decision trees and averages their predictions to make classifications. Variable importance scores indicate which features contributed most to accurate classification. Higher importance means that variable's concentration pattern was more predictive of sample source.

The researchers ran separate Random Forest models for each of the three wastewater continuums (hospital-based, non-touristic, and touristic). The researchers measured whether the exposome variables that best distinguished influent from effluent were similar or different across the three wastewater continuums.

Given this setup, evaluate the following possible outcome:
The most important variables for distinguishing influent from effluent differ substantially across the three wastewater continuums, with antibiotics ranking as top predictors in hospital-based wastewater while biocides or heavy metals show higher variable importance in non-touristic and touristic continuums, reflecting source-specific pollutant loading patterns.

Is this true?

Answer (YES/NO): NO